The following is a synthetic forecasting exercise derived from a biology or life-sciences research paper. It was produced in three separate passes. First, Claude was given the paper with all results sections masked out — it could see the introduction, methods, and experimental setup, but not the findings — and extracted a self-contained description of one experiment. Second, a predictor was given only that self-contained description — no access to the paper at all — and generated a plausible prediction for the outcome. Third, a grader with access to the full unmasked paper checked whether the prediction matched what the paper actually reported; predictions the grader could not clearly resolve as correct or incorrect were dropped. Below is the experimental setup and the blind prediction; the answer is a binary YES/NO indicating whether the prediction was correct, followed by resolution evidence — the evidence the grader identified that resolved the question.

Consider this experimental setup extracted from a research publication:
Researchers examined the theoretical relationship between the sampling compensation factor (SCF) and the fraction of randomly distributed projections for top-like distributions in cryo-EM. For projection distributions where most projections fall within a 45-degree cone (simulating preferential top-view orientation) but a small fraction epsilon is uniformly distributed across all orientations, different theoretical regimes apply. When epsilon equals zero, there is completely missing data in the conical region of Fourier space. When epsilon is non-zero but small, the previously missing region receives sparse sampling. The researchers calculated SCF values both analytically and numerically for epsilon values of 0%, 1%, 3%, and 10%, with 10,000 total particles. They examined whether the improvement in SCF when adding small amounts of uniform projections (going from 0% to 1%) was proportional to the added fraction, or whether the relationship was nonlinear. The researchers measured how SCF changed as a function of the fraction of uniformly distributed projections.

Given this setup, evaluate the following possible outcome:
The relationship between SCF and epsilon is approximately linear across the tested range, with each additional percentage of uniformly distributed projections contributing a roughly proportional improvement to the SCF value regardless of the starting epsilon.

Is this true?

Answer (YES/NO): NO